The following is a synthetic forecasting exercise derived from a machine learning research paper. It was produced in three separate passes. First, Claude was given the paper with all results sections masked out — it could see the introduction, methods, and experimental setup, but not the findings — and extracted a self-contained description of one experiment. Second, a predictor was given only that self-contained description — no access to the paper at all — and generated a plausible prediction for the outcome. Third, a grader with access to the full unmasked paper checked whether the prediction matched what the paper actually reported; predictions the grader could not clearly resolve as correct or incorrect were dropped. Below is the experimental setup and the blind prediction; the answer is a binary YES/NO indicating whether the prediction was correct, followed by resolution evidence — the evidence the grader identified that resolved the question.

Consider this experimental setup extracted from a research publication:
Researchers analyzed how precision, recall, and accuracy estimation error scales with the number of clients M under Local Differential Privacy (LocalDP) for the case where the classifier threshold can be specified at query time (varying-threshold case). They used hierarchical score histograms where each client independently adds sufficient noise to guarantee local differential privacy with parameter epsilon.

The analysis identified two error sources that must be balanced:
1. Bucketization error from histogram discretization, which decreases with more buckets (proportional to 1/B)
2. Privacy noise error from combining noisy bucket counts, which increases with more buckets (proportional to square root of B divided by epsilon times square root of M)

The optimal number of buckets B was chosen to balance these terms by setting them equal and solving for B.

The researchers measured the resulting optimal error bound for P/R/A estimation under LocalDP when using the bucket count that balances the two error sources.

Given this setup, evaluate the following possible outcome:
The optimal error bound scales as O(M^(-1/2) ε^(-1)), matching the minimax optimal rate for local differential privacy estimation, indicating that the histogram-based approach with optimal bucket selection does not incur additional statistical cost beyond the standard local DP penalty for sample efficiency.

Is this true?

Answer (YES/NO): NO